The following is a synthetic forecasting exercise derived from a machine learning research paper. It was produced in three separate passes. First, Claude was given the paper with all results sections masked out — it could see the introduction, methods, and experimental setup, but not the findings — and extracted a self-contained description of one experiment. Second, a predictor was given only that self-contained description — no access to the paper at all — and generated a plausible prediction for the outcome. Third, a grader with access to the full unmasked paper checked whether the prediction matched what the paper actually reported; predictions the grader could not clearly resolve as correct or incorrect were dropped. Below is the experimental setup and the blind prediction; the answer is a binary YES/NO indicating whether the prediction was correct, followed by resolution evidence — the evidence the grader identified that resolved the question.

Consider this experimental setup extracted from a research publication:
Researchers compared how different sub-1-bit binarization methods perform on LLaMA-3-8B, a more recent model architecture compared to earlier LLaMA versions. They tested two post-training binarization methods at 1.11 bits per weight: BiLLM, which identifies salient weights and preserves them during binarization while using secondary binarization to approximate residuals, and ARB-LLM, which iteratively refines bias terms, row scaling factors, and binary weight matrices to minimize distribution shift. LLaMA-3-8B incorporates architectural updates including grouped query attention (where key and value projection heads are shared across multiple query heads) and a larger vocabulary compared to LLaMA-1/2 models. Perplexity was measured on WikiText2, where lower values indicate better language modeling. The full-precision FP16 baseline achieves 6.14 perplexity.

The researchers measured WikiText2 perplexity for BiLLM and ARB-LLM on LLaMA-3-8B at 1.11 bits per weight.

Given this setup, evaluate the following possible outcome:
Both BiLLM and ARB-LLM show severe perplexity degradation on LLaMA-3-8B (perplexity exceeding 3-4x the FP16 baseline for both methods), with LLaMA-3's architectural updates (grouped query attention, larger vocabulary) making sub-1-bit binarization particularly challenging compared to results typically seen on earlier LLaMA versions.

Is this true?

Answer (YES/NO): YES